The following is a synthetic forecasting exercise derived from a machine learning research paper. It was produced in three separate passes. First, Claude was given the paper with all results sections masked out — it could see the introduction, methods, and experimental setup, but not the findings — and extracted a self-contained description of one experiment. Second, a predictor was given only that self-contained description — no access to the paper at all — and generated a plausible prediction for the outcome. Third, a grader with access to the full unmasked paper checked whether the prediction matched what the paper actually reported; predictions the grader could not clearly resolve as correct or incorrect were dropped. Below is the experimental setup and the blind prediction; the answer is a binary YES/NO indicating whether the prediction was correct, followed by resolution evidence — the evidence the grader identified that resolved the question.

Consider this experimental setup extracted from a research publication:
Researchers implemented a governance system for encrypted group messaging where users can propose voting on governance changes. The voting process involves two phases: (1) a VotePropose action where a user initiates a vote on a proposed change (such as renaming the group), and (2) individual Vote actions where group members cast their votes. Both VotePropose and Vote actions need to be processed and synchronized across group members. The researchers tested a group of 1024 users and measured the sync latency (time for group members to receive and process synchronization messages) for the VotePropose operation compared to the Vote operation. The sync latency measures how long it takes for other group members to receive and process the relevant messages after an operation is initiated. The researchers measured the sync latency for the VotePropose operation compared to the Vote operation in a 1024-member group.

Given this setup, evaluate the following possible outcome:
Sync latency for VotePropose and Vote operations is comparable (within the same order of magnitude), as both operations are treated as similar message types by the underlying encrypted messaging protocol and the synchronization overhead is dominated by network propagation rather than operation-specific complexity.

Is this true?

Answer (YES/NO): NO